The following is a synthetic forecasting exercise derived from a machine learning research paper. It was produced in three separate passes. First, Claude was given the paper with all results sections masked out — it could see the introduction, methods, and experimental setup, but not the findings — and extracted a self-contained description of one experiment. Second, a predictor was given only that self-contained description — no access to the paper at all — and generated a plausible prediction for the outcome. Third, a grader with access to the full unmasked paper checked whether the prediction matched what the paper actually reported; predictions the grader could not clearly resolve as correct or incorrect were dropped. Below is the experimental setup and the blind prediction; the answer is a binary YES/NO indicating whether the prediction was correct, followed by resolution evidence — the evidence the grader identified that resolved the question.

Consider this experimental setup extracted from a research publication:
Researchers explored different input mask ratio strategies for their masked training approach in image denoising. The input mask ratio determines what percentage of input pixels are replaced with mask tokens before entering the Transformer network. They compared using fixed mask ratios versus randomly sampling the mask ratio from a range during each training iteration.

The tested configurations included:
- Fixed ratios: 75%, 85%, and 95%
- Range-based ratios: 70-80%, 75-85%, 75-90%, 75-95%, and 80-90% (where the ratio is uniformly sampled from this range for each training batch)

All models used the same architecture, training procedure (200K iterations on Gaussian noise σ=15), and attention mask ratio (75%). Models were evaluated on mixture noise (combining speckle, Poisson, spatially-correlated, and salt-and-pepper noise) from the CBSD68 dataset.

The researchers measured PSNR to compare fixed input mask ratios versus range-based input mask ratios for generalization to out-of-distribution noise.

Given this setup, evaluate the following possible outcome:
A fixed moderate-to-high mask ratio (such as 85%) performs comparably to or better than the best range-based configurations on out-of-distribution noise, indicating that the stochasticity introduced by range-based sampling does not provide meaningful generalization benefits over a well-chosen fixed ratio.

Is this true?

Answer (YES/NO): NO